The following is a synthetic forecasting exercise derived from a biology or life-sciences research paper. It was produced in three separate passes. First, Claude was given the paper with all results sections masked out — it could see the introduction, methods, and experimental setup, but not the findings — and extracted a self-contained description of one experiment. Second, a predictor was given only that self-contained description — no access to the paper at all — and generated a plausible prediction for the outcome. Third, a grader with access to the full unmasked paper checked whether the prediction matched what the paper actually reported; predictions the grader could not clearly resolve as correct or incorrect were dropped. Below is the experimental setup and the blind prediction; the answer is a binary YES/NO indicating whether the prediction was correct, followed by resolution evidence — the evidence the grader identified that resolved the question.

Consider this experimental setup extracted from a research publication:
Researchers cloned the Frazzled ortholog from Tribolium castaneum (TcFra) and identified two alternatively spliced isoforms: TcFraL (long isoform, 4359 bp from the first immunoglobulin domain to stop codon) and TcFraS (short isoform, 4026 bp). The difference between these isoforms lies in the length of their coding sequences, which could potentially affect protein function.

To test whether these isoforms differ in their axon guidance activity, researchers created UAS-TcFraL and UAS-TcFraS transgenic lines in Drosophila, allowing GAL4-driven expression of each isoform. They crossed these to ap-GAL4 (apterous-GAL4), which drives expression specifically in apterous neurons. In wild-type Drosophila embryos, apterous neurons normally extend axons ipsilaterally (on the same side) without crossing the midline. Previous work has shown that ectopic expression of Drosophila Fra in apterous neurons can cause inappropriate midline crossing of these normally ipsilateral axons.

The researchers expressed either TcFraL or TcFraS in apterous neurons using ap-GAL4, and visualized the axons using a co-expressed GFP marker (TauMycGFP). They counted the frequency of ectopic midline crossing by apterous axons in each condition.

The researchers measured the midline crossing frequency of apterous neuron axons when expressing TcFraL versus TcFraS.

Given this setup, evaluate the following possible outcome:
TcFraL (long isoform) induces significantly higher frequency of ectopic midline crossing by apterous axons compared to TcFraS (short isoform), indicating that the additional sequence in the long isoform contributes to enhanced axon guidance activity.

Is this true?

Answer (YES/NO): NO